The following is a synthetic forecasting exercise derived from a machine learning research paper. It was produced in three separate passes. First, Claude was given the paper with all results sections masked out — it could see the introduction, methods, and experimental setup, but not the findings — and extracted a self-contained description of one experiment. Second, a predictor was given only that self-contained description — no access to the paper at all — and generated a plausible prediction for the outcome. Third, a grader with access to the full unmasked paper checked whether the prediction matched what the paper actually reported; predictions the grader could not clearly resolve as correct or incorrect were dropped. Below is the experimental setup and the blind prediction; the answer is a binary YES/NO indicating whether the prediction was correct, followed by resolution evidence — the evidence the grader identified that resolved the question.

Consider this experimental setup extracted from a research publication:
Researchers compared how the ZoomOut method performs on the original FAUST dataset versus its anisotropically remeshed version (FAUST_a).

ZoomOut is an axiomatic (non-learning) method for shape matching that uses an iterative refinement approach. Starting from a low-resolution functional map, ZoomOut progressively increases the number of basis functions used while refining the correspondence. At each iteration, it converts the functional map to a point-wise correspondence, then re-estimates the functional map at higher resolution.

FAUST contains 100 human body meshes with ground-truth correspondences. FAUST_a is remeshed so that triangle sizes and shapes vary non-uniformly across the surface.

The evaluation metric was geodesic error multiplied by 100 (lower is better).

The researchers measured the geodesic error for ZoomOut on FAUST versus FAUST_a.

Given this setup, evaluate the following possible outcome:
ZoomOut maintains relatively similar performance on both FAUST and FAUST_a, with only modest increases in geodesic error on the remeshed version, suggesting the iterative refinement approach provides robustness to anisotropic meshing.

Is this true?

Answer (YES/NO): NO